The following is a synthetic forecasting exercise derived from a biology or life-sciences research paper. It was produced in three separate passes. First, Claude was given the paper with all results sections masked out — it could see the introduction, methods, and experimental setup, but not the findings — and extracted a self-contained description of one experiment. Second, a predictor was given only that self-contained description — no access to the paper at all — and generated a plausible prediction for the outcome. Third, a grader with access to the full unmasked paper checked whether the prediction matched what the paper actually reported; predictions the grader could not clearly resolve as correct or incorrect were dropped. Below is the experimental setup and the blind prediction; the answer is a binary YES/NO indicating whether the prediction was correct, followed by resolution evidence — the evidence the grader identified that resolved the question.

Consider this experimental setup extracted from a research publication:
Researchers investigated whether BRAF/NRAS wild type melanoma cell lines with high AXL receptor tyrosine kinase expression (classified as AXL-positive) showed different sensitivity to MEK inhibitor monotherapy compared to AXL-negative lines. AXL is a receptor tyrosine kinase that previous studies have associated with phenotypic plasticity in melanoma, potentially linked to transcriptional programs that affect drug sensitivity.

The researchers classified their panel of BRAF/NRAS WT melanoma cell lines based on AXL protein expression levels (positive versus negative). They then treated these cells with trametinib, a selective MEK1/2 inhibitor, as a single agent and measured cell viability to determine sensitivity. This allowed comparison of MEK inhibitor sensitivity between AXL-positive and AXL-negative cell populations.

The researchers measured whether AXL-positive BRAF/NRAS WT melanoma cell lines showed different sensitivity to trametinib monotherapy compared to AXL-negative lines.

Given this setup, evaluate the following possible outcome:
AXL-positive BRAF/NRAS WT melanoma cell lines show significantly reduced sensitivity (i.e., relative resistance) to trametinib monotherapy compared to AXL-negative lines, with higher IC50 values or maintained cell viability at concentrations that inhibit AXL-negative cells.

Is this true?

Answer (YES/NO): YES